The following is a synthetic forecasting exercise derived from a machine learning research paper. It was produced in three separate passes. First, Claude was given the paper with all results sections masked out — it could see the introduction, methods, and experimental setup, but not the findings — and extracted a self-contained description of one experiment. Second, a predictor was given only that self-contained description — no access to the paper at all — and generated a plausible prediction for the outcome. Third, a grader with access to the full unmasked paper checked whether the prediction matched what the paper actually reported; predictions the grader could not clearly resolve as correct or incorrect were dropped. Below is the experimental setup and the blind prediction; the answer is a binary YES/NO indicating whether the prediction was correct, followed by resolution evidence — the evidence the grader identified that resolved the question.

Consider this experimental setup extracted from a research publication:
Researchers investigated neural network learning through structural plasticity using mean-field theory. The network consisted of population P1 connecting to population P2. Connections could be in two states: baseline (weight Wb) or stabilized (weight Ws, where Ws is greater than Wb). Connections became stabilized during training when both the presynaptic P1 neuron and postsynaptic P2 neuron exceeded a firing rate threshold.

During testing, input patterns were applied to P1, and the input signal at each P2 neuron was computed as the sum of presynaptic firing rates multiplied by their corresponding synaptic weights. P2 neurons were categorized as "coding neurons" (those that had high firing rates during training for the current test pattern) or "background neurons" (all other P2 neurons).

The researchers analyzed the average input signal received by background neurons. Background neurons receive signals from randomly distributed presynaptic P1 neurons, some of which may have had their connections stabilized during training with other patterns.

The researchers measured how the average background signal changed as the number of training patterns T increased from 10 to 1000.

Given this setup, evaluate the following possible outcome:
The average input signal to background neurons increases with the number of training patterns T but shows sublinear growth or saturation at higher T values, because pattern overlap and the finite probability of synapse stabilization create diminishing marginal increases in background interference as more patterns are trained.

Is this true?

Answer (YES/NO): YES